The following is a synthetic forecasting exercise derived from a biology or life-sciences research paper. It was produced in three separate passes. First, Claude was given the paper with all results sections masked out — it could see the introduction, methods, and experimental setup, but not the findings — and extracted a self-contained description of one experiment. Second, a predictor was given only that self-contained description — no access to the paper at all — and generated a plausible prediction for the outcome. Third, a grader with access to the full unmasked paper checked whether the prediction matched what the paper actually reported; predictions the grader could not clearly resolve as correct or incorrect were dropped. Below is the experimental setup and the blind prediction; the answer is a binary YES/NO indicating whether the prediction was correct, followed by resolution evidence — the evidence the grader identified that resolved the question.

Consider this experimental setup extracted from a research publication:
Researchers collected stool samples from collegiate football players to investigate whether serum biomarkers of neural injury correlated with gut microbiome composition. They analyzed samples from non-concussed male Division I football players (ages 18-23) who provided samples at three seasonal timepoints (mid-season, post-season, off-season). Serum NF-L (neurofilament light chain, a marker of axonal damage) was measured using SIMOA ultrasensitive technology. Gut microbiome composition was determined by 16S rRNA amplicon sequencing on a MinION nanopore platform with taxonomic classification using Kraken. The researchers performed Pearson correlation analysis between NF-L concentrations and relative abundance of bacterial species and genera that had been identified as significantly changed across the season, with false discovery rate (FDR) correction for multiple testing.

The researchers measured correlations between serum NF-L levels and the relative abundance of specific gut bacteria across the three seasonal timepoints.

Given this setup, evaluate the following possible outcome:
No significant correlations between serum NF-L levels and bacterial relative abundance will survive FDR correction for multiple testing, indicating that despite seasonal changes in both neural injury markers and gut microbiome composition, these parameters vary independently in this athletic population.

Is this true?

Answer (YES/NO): YES